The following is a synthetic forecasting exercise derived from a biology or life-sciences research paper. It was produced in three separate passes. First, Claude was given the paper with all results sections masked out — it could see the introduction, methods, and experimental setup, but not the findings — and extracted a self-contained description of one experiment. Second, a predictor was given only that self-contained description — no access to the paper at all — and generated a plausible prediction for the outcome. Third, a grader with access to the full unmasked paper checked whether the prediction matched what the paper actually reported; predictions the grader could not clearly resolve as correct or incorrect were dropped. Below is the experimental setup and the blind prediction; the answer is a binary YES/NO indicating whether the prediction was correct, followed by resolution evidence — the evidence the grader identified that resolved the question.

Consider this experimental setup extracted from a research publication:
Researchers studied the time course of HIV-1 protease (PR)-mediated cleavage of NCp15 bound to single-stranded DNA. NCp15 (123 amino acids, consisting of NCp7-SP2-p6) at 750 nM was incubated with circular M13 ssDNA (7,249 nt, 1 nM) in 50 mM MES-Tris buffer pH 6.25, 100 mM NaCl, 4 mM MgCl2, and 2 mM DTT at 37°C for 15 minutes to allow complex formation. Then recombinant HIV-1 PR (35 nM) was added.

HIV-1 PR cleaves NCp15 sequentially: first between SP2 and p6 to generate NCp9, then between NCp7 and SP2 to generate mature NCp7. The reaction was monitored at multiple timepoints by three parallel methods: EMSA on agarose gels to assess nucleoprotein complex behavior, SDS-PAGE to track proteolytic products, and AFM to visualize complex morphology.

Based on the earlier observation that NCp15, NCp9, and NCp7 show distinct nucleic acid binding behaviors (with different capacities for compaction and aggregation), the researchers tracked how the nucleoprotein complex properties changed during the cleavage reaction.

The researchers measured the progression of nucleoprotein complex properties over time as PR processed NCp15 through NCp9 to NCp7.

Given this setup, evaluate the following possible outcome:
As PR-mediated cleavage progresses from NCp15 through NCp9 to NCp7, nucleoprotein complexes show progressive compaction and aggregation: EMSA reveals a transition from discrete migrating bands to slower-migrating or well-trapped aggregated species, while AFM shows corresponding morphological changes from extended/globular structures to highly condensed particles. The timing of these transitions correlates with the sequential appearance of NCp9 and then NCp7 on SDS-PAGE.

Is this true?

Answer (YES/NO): NO